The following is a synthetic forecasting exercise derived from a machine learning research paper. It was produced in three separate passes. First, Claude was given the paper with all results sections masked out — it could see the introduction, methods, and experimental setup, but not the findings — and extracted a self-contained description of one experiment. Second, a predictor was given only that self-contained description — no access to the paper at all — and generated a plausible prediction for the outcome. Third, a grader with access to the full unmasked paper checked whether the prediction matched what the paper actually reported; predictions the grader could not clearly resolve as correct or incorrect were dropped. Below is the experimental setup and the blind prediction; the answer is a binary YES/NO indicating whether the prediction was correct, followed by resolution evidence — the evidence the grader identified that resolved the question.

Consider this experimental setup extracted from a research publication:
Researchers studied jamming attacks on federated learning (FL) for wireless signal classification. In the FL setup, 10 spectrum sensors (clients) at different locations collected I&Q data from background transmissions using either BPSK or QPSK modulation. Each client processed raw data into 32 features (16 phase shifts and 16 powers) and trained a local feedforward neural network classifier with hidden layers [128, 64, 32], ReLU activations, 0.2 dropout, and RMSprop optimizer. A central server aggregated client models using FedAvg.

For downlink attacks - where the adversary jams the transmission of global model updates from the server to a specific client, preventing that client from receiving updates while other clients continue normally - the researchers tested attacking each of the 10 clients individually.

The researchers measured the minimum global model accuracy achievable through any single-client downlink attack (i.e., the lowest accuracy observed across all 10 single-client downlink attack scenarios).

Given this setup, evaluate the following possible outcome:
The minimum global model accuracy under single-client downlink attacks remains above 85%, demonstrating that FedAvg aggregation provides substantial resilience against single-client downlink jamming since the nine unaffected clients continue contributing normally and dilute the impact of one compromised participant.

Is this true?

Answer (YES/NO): NO